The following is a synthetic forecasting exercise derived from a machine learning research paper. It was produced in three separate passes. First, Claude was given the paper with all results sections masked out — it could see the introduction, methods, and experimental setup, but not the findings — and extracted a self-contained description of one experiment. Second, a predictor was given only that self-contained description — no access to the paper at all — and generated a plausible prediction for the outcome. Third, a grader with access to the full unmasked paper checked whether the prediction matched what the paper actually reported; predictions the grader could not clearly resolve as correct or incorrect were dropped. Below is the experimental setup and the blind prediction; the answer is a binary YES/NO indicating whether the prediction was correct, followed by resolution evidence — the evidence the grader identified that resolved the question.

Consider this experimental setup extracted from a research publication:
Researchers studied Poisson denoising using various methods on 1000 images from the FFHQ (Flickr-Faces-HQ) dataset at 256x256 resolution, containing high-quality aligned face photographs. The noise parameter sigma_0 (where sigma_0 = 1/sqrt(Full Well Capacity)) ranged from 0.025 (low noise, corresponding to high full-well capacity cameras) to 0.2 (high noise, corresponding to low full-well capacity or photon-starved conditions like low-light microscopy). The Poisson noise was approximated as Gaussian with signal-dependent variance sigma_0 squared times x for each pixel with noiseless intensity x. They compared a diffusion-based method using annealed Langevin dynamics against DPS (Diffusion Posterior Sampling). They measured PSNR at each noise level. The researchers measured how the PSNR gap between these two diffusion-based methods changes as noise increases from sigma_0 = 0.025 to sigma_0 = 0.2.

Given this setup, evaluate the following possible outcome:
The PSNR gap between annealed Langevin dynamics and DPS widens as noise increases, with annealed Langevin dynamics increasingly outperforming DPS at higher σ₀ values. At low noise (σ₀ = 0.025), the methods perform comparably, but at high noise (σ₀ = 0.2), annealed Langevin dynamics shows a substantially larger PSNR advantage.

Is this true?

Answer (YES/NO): NO